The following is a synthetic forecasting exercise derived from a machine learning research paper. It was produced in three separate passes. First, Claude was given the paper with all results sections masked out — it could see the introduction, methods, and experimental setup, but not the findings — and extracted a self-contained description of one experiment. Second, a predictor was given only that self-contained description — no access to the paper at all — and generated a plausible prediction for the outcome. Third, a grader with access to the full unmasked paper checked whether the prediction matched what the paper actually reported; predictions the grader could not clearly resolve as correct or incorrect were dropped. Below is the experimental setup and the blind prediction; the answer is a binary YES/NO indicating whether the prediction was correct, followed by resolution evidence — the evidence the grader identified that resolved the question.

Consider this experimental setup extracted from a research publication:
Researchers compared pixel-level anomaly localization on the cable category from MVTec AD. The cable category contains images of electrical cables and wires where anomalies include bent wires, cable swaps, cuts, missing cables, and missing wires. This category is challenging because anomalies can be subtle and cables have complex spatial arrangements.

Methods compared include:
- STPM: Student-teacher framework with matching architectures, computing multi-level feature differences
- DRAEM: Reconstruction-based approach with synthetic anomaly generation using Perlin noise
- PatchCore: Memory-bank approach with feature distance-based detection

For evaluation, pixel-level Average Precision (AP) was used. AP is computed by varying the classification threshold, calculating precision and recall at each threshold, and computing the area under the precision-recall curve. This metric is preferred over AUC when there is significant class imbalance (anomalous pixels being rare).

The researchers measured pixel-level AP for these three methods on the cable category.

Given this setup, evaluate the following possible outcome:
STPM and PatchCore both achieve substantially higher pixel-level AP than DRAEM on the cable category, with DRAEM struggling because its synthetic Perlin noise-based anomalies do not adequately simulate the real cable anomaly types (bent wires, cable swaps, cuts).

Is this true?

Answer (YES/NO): NO